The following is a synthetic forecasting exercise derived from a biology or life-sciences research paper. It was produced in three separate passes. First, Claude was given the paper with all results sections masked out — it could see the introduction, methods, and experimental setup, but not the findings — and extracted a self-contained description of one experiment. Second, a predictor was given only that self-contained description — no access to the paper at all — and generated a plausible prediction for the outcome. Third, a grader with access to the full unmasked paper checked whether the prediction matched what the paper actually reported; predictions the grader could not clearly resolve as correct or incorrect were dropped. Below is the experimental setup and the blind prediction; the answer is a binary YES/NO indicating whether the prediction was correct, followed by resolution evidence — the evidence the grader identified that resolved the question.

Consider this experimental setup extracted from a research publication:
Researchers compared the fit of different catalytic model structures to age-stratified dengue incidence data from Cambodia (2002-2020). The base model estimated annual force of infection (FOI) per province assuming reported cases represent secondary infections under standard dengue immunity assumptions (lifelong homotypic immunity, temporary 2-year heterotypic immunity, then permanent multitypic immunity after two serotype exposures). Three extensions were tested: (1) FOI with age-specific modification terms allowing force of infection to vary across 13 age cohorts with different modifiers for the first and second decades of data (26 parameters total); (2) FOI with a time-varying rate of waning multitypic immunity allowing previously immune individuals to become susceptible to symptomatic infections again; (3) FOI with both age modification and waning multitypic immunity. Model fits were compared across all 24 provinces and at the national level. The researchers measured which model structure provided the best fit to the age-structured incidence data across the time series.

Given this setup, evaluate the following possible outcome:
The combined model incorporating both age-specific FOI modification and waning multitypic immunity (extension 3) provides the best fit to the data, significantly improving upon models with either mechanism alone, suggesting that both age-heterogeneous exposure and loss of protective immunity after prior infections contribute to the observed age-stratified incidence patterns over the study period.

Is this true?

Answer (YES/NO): YES